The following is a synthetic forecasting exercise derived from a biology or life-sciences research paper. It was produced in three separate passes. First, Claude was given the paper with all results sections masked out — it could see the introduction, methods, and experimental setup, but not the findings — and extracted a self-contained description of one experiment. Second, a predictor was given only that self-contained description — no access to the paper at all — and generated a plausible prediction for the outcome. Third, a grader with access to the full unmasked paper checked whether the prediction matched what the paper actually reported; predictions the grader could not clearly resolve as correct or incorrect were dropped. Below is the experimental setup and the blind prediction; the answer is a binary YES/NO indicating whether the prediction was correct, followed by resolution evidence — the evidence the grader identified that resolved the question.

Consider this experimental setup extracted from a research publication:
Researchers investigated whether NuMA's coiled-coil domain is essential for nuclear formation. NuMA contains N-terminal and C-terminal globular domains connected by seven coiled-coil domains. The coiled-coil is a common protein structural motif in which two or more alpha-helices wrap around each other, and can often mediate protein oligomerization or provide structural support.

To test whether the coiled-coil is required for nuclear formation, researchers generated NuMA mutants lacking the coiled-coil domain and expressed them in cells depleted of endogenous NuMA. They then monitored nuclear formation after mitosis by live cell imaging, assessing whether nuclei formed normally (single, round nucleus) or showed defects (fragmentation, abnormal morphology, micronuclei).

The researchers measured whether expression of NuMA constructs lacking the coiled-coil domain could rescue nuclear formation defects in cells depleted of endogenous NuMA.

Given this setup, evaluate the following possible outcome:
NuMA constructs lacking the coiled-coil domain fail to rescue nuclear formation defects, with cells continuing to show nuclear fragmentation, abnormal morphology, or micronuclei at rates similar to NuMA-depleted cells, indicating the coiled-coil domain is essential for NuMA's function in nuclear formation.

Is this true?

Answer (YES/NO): YES